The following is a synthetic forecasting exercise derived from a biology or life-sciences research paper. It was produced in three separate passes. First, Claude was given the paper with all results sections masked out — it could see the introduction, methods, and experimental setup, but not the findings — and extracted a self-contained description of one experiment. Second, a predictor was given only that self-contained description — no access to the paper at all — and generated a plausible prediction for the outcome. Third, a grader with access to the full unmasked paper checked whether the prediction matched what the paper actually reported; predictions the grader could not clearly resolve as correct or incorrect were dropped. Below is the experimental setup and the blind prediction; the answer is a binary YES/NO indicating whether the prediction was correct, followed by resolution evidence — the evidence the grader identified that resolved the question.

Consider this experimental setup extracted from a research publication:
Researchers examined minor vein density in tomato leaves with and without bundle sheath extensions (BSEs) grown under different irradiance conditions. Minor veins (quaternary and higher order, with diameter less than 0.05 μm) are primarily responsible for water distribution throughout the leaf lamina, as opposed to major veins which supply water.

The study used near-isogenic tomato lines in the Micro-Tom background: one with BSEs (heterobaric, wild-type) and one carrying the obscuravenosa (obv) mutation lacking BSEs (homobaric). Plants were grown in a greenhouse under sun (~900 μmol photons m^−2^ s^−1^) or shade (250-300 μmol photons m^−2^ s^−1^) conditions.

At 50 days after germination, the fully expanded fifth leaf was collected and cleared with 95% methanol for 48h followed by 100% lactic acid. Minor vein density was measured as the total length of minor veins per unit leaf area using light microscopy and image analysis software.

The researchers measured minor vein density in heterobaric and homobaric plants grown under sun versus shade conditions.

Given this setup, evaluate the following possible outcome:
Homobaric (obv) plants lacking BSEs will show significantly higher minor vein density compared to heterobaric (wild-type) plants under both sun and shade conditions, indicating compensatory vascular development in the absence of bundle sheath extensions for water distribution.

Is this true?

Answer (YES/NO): NO